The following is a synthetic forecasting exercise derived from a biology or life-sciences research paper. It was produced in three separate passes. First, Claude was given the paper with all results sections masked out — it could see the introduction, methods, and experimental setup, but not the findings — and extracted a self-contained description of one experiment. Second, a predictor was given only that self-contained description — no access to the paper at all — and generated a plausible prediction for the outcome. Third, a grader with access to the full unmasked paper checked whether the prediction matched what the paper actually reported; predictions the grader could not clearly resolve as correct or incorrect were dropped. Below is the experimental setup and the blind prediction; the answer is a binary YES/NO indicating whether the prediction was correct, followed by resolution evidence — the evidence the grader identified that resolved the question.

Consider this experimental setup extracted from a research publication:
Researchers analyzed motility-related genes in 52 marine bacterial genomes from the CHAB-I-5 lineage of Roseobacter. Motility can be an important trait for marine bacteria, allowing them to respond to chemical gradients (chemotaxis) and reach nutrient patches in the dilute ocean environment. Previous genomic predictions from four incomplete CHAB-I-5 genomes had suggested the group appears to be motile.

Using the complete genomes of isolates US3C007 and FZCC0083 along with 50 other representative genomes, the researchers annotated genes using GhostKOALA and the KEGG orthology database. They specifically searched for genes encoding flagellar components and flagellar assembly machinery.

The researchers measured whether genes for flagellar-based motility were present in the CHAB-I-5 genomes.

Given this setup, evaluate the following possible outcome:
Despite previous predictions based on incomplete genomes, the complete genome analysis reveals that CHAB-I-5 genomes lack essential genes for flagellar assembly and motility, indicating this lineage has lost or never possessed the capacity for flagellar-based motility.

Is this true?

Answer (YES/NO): NO